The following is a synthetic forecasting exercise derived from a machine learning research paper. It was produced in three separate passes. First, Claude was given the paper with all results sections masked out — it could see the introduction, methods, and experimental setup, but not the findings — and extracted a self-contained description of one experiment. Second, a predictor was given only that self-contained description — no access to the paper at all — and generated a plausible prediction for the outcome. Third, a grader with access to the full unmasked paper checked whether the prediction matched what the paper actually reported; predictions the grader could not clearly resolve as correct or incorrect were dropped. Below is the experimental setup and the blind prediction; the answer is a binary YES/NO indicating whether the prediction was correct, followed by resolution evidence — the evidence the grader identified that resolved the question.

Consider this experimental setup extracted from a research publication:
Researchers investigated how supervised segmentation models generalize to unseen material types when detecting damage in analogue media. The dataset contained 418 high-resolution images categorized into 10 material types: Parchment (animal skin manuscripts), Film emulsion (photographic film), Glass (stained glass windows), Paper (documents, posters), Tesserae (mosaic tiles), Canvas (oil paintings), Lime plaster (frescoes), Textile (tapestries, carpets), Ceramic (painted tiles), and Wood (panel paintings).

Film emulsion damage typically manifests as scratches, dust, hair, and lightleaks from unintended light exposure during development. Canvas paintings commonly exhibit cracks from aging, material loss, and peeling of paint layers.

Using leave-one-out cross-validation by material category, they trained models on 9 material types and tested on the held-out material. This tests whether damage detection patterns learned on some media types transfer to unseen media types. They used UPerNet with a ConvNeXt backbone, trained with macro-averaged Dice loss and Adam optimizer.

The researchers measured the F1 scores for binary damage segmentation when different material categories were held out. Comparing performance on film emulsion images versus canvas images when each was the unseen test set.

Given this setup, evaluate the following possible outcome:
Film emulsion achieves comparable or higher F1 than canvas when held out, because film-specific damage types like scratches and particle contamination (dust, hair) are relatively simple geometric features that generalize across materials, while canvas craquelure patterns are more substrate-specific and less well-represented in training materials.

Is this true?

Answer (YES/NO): YES